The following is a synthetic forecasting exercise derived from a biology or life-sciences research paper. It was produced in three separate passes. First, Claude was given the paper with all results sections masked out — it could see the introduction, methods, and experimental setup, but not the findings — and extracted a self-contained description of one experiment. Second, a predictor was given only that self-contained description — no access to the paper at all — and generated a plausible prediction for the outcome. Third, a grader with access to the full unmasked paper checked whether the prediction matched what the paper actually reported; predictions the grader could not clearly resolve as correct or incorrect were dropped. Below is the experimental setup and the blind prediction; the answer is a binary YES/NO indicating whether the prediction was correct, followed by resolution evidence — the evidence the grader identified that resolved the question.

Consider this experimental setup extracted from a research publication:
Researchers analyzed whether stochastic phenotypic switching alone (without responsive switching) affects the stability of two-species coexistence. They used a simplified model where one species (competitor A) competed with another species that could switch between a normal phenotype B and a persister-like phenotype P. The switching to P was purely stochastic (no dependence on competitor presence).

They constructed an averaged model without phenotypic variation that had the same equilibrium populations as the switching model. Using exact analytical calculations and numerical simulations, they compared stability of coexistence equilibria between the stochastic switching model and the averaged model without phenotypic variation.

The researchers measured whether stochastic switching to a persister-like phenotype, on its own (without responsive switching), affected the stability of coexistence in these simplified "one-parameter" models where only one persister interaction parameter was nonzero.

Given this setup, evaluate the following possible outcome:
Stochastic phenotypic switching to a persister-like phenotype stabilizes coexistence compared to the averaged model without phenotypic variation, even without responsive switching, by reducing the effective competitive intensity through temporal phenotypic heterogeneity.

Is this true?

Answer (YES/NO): NO